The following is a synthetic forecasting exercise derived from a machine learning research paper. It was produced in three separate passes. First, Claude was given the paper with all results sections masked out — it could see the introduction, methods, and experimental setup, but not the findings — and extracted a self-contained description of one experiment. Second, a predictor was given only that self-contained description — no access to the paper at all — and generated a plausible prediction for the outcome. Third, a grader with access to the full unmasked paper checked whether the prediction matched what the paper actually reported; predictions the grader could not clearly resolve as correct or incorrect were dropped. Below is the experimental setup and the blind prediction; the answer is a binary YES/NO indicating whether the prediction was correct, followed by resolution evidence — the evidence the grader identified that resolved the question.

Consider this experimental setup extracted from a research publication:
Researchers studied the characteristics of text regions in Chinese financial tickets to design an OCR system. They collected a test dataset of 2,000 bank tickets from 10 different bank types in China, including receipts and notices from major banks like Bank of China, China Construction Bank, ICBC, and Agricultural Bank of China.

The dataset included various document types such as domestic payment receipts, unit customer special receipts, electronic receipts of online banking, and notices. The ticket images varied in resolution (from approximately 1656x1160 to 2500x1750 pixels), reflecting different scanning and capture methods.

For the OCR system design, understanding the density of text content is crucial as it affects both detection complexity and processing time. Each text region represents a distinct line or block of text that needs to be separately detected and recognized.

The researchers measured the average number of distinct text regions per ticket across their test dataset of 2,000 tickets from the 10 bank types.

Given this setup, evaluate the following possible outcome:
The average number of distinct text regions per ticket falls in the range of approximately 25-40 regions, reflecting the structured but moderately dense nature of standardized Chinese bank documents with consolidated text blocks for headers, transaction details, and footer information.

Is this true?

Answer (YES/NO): YES